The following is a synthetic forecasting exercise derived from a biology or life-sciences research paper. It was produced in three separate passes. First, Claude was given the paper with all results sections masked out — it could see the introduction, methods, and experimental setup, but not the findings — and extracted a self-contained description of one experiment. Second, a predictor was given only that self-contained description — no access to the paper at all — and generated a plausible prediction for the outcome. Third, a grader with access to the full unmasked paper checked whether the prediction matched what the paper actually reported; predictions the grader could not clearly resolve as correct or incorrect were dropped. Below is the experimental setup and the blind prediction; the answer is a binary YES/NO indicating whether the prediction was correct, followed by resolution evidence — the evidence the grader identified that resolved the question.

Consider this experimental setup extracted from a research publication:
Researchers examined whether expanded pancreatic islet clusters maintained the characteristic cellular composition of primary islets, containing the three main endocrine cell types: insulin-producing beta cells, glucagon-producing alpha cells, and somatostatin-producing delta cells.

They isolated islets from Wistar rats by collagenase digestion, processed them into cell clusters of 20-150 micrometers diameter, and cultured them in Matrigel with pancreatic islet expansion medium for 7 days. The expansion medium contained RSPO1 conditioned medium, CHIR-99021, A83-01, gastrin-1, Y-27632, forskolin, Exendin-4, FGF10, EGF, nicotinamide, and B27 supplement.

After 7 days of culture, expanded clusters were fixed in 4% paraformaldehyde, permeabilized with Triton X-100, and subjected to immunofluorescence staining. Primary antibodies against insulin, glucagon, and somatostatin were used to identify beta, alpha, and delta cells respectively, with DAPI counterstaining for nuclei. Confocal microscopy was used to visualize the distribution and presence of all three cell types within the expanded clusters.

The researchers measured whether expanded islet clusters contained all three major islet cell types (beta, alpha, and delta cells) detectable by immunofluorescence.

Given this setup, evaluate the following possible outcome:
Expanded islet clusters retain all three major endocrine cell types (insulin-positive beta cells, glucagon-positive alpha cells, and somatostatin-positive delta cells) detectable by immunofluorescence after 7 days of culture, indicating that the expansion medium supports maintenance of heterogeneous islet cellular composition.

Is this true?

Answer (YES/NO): YES